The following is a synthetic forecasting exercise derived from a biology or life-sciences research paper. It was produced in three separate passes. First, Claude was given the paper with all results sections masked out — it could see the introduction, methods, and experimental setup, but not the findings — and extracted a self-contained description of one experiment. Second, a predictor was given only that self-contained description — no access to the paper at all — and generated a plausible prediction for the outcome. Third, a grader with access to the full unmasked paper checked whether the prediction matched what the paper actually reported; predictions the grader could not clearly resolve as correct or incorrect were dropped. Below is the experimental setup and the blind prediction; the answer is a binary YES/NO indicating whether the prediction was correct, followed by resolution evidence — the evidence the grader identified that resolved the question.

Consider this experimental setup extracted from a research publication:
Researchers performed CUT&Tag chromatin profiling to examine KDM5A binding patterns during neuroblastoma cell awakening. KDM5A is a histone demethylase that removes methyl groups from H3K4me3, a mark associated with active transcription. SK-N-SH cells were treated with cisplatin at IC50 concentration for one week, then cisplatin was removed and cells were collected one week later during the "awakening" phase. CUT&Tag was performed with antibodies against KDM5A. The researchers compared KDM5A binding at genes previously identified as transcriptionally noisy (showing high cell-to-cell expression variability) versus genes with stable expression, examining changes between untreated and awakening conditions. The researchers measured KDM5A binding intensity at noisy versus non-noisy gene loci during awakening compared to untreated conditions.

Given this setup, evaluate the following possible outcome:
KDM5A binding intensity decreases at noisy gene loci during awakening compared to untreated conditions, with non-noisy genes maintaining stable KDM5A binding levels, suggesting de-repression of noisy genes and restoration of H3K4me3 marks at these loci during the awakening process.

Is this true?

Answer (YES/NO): NO